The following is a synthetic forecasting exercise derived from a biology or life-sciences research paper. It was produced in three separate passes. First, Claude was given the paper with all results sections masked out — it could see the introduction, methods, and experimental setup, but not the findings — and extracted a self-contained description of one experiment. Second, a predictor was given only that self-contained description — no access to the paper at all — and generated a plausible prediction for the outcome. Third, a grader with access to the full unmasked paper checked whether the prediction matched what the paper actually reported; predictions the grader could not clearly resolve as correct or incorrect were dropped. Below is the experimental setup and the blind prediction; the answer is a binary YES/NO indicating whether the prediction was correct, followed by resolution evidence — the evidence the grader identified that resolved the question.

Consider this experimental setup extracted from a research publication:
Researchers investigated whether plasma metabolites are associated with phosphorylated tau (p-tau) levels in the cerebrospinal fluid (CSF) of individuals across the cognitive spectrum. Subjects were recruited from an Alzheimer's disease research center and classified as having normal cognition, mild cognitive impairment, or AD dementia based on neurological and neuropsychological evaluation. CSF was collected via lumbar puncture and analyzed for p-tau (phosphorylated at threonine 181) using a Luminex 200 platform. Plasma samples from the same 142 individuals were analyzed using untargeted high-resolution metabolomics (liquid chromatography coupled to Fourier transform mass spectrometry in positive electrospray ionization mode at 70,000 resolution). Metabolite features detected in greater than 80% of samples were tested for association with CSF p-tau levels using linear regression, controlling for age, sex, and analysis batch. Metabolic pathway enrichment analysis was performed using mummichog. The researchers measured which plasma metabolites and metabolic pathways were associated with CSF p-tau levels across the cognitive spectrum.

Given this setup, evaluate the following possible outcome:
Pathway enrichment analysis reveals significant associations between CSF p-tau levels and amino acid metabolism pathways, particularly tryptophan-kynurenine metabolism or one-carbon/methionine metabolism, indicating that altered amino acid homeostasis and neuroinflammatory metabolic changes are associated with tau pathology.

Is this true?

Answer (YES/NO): NO